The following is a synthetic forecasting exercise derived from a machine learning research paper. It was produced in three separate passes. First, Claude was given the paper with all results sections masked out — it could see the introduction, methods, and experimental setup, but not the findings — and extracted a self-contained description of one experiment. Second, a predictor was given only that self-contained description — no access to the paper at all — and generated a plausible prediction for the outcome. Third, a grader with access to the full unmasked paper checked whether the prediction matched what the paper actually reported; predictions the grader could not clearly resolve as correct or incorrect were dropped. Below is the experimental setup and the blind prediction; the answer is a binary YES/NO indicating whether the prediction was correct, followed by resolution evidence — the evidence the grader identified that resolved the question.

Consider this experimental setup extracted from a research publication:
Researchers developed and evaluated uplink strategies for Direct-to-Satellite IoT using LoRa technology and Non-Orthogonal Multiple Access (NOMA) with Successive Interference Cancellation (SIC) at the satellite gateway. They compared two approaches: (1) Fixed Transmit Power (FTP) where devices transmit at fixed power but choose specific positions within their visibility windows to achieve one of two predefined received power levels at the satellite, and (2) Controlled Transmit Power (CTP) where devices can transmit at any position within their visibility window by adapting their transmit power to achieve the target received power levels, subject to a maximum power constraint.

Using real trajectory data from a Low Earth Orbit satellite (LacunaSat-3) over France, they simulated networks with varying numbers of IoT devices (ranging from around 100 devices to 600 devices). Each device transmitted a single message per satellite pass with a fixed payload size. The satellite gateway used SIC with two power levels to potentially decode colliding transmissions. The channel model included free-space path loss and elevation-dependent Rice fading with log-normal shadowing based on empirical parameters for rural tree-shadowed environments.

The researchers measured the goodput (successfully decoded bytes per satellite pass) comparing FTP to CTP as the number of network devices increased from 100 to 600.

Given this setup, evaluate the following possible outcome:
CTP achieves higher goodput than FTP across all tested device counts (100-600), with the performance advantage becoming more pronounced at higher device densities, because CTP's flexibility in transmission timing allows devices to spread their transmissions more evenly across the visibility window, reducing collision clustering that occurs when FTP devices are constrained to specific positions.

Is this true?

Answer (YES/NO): NO